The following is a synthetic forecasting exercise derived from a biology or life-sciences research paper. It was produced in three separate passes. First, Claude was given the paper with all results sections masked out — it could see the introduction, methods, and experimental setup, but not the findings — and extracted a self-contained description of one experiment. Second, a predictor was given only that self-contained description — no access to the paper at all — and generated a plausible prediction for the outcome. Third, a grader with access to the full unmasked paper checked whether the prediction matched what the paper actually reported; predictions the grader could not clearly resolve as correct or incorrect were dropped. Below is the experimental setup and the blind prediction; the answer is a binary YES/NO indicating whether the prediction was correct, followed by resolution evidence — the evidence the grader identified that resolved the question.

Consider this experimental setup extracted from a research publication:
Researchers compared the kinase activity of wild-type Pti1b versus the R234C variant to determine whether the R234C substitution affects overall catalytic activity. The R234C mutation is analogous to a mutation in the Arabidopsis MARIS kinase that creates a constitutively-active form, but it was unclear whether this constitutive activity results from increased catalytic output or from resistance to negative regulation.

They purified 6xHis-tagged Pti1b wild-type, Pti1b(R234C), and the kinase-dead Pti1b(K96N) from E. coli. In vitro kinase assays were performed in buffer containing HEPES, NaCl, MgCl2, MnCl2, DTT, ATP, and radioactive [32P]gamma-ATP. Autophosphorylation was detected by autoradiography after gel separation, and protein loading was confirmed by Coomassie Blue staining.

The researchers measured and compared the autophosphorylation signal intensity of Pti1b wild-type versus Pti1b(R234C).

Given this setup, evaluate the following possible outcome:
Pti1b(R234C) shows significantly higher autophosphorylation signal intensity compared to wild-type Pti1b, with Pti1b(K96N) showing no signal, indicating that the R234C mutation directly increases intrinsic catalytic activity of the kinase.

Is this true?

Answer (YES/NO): NO